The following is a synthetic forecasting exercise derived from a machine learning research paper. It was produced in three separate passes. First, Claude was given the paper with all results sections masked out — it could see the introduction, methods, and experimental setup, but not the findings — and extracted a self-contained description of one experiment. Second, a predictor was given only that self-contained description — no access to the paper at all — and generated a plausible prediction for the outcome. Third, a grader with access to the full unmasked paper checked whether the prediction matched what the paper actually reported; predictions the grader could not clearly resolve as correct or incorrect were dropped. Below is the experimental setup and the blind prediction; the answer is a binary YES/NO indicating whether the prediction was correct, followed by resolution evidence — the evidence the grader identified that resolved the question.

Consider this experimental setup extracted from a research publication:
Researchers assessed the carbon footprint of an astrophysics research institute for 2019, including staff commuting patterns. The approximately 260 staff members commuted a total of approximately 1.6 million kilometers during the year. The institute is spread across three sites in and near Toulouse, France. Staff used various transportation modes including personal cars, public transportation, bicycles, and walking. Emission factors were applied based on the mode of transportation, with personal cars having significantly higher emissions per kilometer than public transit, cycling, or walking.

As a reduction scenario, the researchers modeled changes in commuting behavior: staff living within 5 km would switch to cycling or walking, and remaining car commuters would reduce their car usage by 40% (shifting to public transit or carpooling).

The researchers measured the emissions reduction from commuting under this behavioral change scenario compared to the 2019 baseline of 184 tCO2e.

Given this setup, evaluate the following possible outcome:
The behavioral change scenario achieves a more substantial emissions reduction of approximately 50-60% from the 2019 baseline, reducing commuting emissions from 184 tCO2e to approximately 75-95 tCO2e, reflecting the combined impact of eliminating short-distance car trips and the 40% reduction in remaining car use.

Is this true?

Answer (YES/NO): NO